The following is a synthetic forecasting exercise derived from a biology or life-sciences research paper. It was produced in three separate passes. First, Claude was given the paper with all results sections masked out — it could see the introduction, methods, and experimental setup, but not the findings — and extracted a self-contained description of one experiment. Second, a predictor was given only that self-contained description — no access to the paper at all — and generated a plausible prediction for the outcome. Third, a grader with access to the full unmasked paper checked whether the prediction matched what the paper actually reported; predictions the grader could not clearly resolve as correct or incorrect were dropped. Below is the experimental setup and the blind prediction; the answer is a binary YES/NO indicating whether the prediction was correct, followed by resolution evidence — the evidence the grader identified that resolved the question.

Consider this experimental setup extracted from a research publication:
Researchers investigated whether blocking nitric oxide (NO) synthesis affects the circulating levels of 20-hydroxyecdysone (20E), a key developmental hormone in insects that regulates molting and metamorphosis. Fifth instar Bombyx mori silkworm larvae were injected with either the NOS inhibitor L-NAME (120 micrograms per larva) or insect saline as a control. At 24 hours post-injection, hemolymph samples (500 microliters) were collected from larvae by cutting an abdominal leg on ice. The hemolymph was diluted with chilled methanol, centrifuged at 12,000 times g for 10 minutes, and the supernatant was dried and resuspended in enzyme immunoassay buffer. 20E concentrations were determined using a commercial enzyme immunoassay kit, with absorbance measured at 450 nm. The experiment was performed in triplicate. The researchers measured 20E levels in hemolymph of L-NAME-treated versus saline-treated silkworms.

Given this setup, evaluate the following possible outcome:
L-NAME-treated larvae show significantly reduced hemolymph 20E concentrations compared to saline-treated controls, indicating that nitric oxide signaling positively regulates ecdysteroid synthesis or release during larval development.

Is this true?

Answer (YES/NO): YES